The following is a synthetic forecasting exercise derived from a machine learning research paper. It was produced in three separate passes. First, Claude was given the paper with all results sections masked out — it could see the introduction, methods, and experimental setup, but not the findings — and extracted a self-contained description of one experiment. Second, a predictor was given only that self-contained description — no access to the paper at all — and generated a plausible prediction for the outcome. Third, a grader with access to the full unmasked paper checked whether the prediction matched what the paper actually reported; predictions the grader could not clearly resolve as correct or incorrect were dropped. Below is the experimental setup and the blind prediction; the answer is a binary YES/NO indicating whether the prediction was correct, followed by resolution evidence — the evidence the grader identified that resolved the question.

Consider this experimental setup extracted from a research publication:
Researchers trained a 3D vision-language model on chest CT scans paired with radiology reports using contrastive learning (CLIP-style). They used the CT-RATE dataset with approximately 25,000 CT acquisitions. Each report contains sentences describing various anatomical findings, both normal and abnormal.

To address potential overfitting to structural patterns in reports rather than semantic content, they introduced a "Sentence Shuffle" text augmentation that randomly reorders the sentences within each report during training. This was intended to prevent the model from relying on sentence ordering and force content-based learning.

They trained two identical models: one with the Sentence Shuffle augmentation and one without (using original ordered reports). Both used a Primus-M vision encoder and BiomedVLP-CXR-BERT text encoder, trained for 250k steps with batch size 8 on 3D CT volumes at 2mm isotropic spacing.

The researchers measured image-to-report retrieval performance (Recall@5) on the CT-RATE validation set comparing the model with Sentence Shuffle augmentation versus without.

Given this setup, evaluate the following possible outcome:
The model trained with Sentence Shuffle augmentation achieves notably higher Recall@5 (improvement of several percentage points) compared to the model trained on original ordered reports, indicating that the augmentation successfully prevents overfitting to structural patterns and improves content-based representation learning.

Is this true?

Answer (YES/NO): NO